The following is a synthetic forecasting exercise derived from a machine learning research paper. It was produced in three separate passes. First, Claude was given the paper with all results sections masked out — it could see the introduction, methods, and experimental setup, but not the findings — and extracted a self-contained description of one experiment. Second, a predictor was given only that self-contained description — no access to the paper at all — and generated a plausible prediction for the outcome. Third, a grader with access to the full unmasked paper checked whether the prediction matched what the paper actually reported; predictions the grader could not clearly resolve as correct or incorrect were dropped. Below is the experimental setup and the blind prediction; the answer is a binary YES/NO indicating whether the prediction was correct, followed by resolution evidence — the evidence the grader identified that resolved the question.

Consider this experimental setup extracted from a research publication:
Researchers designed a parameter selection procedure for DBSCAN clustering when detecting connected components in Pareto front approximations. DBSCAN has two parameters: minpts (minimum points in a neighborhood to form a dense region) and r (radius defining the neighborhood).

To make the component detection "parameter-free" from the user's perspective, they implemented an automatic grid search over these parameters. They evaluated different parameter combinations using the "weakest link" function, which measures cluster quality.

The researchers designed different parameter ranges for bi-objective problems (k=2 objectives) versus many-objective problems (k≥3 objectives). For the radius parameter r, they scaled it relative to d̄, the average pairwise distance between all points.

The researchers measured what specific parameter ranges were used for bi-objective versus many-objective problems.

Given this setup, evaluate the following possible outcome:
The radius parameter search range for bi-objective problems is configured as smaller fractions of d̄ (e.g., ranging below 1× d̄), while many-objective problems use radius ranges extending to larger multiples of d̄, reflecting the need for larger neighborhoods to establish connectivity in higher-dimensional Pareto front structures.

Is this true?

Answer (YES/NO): NO